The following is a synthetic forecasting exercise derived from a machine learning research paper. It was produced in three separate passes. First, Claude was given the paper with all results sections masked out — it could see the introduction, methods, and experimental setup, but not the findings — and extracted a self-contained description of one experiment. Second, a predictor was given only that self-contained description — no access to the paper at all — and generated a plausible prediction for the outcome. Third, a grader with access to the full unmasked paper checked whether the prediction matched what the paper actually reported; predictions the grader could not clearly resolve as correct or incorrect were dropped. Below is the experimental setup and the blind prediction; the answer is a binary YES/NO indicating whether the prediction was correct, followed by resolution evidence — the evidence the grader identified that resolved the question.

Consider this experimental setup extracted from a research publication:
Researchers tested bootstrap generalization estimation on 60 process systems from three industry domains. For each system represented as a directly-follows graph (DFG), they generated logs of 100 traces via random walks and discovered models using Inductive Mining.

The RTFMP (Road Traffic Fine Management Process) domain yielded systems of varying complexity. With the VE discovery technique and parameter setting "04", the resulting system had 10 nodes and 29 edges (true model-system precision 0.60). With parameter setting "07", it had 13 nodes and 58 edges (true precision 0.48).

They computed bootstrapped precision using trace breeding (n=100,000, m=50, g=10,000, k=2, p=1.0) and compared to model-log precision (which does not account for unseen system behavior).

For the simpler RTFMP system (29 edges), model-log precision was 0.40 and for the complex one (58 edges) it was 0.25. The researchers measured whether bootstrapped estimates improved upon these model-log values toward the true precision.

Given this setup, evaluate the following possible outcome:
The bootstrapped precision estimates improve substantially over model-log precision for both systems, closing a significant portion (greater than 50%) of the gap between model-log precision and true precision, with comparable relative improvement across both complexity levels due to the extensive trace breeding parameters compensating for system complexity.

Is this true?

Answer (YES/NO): NO